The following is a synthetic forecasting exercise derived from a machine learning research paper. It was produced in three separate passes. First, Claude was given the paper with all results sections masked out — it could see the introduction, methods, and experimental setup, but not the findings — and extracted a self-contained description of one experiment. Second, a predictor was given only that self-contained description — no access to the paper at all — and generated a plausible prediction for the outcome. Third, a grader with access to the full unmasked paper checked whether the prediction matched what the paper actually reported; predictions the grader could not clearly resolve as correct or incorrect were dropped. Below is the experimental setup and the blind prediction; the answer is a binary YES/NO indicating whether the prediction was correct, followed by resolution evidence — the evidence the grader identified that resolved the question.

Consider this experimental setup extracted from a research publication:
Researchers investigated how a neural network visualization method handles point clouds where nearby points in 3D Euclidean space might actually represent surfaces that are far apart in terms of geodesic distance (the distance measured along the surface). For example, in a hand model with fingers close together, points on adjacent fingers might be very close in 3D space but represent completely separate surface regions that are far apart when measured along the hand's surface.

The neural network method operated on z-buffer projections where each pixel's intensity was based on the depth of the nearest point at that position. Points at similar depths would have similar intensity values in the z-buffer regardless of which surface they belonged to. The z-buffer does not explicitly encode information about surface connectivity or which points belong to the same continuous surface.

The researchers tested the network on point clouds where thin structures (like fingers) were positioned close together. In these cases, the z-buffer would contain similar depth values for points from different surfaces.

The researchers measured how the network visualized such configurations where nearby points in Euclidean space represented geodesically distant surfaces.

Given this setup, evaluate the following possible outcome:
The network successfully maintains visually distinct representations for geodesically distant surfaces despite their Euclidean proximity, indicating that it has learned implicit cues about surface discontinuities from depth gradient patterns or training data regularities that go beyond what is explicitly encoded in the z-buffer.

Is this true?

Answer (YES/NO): NO